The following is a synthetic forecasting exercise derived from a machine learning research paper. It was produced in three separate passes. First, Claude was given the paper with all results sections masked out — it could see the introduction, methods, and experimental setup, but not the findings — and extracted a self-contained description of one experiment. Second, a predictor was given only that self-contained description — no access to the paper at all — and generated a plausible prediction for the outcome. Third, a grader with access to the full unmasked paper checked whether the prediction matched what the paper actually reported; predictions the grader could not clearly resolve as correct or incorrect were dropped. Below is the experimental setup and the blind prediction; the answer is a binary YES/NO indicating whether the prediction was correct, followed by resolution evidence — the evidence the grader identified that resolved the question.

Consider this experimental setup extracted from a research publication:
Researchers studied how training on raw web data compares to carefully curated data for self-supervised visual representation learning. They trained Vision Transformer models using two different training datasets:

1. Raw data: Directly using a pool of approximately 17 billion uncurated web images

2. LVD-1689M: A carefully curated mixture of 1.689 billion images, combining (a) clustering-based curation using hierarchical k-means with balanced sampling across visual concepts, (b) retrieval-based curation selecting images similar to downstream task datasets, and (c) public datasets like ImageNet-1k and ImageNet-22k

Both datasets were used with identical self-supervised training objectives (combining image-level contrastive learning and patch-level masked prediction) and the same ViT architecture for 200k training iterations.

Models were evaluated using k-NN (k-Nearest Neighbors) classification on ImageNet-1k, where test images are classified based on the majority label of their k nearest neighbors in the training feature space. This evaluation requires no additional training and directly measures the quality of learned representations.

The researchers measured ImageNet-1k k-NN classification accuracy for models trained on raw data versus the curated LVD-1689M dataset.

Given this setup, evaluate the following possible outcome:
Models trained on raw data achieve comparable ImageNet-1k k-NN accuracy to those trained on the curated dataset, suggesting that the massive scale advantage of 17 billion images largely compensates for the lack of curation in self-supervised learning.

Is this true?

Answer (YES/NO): NO